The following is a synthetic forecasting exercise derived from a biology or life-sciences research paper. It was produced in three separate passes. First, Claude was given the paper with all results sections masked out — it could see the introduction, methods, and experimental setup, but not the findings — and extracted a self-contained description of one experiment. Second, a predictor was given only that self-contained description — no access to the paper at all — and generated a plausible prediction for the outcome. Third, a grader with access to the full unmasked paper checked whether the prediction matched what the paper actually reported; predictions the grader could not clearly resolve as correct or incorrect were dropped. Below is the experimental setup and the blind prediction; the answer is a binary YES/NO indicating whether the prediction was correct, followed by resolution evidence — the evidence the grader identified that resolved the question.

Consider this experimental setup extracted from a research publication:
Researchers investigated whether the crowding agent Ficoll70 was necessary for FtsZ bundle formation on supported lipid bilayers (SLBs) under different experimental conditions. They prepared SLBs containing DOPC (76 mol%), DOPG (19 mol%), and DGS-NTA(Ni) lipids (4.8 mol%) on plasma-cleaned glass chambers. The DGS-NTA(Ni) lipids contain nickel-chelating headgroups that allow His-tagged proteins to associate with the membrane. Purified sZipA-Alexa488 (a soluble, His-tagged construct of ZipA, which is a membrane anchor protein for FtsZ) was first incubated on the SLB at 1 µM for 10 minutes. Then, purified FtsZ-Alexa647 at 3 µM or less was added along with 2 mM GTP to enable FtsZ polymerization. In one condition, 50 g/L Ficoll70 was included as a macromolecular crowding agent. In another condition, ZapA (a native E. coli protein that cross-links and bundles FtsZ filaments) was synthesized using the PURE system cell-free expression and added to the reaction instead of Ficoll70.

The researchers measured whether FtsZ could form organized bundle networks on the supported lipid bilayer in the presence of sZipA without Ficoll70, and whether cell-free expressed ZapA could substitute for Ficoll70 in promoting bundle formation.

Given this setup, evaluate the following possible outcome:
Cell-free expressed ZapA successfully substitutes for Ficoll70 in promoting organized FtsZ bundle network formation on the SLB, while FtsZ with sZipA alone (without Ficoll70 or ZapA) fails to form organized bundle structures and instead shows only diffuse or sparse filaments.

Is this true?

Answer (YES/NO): YES